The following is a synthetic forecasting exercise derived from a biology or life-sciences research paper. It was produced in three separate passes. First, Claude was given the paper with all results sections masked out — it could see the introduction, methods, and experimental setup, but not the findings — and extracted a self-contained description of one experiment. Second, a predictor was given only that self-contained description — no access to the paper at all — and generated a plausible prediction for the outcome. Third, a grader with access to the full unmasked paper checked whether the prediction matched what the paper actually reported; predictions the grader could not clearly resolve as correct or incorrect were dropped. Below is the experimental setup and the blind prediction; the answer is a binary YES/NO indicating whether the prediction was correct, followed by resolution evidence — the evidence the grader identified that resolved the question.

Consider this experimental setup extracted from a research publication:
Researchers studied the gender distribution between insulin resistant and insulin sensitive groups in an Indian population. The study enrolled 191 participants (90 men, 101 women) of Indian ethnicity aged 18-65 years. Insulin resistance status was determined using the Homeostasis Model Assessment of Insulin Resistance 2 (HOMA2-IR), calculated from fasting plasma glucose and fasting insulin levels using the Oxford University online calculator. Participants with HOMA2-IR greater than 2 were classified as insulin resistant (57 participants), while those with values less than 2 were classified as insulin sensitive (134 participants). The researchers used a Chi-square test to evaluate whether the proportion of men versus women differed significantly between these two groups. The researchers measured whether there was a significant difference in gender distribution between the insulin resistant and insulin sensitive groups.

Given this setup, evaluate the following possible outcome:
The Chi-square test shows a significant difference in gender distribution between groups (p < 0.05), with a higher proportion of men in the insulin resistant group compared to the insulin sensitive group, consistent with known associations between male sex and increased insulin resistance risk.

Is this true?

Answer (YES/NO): NO